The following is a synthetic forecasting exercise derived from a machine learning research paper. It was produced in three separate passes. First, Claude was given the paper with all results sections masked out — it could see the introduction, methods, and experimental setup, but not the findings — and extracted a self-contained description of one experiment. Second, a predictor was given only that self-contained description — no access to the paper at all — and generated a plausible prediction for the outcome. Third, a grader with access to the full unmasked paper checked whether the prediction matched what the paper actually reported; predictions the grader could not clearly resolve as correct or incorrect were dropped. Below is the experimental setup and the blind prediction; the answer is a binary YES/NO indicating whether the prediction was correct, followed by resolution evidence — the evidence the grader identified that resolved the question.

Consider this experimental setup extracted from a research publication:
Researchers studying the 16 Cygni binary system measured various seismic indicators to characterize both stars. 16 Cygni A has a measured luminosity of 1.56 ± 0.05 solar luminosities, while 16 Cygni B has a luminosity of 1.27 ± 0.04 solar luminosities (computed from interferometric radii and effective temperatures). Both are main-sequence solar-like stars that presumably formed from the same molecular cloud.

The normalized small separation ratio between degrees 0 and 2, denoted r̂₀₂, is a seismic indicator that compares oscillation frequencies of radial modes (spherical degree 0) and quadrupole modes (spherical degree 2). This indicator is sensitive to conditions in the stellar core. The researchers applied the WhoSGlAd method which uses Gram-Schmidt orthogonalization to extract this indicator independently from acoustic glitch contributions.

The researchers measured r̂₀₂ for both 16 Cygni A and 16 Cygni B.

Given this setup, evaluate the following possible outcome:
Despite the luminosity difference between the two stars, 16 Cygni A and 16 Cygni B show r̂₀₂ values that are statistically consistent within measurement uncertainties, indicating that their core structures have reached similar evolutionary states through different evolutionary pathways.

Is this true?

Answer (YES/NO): NO